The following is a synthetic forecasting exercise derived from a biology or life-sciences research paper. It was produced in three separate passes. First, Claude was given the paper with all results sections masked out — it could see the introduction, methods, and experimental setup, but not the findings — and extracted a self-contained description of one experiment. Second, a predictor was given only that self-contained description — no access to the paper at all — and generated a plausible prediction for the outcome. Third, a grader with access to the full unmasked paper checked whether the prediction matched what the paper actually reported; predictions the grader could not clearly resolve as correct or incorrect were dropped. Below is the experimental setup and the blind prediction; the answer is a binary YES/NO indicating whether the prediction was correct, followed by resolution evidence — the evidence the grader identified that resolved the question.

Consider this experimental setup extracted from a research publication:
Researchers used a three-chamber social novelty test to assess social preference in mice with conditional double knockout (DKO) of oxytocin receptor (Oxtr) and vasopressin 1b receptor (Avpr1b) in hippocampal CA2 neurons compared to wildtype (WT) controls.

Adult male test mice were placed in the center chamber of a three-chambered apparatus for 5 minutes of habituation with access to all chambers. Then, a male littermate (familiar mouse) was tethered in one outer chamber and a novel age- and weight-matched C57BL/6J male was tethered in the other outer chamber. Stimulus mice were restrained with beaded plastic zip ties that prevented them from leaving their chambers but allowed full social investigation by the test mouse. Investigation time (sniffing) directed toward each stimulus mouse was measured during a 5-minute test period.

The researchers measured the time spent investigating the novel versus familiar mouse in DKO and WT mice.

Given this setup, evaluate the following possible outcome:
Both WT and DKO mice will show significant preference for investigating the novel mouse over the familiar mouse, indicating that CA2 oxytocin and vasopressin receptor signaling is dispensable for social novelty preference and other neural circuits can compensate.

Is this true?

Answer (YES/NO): NO